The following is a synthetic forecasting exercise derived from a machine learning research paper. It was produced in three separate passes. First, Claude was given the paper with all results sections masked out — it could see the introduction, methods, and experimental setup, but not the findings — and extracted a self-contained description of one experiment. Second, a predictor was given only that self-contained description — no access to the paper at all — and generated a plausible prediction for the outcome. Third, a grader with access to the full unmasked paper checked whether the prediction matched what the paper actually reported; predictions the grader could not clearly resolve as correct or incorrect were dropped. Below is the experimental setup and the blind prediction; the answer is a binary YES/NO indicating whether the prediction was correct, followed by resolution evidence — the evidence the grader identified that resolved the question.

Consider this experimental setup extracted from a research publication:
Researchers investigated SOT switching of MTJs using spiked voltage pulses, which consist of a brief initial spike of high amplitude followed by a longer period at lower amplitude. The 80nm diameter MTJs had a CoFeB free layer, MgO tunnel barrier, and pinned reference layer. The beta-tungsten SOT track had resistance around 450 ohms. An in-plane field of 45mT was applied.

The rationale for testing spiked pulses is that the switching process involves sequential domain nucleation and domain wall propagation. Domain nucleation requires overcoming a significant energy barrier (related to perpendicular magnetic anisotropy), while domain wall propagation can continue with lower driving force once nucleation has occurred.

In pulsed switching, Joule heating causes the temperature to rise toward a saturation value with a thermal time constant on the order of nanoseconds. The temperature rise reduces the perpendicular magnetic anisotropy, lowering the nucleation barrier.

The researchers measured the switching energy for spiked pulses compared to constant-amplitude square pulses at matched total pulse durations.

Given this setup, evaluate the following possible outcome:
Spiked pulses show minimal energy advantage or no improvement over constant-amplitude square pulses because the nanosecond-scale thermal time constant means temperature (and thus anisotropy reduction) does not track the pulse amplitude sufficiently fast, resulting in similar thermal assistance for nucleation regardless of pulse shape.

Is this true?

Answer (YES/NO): NO